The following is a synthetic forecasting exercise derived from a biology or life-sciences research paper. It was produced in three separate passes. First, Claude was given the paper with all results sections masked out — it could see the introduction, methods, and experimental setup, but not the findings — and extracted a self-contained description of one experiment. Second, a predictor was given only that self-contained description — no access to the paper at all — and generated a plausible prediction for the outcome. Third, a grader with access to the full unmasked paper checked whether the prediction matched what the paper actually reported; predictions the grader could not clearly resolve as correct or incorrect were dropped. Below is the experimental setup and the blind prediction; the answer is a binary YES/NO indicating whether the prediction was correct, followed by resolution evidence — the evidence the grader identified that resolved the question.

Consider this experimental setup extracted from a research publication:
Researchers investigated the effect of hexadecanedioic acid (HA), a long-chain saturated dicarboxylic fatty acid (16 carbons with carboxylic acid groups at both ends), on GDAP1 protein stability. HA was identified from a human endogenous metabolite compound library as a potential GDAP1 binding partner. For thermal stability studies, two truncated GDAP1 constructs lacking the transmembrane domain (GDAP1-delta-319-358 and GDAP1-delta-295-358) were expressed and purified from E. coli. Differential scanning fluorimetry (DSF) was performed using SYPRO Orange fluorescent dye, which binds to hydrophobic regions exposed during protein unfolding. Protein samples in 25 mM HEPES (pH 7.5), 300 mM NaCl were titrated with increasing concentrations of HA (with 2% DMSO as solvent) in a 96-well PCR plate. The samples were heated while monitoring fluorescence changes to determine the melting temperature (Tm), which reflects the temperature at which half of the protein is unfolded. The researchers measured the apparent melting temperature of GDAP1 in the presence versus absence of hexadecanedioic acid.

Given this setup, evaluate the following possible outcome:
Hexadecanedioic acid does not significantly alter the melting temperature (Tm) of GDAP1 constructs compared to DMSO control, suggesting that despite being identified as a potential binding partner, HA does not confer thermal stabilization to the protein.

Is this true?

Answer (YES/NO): NO